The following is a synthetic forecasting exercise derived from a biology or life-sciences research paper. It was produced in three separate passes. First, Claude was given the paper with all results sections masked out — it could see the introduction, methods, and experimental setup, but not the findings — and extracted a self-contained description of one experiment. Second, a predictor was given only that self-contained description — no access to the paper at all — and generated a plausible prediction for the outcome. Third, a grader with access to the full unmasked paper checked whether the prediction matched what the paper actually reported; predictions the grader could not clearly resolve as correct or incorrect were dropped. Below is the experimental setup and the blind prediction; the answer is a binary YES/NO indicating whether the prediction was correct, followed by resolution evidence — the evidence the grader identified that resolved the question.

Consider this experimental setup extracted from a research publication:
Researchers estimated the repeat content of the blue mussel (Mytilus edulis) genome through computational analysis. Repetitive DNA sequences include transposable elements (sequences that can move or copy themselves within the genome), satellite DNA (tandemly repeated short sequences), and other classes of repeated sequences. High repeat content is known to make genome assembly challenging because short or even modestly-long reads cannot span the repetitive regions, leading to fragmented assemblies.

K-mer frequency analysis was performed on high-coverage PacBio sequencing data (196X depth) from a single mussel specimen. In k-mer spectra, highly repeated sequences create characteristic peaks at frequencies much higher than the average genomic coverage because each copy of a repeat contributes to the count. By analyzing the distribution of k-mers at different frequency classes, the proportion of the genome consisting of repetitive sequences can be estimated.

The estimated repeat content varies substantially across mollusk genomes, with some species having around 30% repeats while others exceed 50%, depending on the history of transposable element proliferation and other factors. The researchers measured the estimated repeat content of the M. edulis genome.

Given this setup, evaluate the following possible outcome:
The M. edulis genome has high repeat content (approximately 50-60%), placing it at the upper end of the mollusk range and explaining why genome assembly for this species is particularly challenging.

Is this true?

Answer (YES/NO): NO